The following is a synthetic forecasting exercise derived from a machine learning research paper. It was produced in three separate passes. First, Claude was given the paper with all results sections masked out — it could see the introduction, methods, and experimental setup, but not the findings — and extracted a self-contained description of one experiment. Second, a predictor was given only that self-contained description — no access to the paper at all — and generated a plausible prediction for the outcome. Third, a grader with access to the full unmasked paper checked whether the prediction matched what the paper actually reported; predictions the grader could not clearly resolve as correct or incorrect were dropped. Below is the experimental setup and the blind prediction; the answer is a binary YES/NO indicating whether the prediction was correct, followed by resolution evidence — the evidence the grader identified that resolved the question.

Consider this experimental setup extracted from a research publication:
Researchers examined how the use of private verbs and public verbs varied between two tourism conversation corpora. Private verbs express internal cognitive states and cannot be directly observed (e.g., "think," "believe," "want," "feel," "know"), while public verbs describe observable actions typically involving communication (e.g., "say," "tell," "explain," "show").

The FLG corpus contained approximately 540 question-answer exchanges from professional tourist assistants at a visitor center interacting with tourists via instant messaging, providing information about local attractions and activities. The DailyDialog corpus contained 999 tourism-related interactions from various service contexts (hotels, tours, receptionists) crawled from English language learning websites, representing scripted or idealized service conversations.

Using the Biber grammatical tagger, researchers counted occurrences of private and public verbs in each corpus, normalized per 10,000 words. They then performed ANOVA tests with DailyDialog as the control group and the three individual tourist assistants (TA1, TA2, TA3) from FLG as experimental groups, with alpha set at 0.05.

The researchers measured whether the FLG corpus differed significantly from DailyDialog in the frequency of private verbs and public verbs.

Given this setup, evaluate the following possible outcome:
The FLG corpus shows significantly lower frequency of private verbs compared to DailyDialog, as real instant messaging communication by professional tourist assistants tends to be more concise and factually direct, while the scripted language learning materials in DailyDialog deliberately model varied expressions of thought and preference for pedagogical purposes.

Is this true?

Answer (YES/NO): YES